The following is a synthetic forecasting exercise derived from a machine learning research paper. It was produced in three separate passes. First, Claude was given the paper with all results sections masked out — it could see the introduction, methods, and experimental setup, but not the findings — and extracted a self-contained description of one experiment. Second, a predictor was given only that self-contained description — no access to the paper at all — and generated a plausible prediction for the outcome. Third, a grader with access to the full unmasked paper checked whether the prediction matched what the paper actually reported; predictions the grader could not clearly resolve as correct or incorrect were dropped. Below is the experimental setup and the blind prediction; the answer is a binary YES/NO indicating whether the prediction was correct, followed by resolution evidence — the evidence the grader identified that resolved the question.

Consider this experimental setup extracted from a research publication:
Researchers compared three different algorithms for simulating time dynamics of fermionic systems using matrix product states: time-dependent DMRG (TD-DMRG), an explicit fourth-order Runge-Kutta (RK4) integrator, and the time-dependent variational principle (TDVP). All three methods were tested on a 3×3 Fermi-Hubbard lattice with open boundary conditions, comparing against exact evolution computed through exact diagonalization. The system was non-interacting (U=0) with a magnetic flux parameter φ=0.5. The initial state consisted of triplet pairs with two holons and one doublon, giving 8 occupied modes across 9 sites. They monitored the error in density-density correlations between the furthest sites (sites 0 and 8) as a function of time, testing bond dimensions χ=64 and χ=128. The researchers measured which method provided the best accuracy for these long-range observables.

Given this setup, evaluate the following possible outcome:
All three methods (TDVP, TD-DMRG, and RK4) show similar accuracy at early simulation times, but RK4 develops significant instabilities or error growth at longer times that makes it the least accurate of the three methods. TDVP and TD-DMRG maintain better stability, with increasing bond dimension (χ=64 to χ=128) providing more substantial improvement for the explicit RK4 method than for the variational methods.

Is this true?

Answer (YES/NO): NO